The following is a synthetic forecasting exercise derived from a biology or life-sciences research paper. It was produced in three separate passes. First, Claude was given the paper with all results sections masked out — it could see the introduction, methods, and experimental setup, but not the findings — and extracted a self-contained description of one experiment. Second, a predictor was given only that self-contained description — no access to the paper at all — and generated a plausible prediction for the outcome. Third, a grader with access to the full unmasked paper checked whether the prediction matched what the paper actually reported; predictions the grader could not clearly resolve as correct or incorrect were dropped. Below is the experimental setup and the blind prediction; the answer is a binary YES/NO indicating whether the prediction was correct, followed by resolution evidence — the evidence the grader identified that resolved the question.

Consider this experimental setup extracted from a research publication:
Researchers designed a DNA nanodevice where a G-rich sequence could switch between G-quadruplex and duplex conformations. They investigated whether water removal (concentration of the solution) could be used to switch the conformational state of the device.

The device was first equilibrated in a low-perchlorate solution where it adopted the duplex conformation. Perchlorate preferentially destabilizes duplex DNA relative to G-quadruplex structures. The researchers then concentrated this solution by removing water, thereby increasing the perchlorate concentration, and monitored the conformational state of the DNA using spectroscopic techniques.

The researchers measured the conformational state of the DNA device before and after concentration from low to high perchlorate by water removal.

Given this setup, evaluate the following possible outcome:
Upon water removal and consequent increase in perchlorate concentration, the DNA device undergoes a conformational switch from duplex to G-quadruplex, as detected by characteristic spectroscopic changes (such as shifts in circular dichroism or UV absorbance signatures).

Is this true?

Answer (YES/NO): YES